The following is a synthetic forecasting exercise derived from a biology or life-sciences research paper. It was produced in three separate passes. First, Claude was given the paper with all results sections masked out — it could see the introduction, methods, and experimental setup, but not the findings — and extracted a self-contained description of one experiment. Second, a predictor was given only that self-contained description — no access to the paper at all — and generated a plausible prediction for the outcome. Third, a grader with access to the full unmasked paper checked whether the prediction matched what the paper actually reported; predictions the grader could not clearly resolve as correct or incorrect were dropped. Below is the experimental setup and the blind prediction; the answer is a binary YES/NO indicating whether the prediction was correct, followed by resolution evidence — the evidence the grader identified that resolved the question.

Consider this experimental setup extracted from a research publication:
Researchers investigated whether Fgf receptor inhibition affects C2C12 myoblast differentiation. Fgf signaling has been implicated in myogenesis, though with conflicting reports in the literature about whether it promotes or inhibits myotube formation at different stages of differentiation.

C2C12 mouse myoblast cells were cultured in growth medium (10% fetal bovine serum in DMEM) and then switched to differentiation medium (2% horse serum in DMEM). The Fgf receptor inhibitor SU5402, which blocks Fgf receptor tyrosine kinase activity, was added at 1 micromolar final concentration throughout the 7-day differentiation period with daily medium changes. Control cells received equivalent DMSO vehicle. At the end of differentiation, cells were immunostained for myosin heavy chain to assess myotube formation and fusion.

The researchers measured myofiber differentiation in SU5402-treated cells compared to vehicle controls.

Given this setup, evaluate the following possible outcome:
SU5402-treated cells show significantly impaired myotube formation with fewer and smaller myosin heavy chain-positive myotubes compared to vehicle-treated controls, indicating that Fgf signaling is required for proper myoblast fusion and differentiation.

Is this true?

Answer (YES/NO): YES